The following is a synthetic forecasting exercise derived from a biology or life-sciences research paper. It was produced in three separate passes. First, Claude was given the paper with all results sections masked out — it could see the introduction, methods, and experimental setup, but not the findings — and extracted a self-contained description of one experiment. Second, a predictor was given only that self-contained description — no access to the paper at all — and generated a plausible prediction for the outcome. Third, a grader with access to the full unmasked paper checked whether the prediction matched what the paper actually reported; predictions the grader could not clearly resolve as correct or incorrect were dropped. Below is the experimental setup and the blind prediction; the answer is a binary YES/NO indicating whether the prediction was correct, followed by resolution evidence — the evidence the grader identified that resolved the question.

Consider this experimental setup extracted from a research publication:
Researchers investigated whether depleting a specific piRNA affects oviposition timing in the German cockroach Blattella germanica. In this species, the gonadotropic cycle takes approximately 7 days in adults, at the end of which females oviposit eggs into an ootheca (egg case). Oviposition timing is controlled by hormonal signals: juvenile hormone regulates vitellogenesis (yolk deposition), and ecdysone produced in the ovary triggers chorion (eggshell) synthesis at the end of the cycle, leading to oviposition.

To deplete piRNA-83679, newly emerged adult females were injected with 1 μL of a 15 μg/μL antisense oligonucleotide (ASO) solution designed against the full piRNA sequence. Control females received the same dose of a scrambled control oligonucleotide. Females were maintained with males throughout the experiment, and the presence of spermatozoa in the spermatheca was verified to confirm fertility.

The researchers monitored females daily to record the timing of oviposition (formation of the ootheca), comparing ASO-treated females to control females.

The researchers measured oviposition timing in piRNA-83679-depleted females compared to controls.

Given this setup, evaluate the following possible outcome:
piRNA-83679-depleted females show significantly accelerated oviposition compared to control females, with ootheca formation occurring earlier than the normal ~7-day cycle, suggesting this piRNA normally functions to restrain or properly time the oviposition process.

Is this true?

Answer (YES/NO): NO